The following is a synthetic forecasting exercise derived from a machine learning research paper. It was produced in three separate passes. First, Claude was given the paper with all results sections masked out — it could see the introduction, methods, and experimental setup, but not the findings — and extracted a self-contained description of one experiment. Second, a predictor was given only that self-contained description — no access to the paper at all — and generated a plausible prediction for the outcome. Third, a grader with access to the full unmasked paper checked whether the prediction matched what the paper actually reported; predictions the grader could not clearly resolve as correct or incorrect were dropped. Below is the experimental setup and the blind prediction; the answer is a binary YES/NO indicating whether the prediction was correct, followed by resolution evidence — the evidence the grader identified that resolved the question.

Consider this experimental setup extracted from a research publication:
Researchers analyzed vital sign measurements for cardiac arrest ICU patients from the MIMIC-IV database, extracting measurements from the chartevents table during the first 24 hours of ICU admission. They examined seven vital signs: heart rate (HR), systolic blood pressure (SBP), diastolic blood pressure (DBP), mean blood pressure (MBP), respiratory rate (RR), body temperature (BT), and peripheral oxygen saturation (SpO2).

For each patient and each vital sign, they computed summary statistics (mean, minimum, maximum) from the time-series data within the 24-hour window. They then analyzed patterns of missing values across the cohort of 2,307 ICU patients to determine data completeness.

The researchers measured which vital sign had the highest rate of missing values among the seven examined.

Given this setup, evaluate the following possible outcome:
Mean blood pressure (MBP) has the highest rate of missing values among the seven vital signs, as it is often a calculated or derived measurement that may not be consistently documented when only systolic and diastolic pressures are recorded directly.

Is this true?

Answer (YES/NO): NO